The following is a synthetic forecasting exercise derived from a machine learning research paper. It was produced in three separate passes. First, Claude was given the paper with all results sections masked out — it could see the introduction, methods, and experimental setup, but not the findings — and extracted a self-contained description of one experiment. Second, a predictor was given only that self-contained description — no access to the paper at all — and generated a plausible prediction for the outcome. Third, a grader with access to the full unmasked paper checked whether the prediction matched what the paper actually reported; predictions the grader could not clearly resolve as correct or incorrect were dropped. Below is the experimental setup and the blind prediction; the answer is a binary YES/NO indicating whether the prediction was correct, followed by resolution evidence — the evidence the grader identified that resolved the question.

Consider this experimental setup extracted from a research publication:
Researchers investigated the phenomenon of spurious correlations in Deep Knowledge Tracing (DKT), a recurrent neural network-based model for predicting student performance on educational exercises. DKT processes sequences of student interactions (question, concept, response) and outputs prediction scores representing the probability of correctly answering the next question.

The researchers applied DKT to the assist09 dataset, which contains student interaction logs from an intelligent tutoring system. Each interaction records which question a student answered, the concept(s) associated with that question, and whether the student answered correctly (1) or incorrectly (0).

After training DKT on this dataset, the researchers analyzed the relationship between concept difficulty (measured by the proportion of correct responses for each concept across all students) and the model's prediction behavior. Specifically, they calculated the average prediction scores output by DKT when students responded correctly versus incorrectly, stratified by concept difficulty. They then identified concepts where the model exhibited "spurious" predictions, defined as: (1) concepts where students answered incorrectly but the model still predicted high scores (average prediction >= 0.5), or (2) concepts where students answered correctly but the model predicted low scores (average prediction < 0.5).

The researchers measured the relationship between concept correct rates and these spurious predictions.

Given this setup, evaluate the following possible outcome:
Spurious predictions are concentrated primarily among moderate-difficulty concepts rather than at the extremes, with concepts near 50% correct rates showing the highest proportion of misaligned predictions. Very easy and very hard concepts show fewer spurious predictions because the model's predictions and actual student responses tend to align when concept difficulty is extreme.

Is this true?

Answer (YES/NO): NO